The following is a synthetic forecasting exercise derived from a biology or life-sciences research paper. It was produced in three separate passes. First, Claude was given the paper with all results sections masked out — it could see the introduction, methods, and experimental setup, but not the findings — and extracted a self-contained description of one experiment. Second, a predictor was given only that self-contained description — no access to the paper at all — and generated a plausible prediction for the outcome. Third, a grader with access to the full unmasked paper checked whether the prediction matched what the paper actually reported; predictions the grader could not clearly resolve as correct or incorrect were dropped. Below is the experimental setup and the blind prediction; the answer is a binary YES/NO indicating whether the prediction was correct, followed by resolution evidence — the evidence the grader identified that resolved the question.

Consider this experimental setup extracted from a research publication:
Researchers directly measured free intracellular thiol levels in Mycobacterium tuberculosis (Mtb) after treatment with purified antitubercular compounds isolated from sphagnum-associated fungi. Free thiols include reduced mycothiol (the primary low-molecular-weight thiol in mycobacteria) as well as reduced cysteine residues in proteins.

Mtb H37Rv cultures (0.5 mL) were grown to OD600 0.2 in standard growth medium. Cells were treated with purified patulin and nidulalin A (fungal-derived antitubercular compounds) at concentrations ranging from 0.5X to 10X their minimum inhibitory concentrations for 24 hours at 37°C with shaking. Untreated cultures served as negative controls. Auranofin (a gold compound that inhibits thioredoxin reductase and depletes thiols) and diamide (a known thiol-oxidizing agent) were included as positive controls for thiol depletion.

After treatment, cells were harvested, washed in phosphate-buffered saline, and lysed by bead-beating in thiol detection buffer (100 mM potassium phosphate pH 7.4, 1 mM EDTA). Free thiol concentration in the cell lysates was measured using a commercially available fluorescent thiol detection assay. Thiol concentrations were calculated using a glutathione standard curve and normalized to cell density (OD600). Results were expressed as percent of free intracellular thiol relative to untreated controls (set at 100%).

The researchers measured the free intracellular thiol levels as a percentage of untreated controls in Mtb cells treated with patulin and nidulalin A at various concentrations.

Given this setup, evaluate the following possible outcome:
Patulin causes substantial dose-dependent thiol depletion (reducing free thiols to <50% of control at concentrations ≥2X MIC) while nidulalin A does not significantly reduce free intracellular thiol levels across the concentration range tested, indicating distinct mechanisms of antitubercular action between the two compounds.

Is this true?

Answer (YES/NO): NO